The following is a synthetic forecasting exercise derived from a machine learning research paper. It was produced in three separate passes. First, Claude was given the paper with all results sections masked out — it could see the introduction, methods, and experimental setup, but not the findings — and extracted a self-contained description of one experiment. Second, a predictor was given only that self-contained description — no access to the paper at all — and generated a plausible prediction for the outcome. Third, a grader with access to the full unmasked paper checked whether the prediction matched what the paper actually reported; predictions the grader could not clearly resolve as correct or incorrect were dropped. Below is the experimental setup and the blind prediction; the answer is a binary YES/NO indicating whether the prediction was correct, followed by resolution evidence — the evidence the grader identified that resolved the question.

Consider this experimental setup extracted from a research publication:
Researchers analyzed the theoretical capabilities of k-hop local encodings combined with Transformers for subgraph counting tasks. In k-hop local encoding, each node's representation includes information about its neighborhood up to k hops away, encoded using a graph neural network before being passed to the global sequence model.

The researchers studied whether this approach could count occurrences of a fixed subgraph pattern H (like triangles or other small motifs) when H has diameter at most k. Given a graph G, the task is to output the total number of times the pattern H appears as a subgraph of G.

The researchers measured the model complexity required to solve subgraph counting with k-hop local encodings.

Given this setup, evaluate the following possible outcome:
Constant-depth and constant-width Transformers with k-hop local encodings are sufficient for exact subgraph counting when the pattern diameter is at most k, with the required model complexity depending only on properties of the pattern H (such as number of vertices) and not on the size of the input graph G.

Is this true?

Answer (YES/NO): YES